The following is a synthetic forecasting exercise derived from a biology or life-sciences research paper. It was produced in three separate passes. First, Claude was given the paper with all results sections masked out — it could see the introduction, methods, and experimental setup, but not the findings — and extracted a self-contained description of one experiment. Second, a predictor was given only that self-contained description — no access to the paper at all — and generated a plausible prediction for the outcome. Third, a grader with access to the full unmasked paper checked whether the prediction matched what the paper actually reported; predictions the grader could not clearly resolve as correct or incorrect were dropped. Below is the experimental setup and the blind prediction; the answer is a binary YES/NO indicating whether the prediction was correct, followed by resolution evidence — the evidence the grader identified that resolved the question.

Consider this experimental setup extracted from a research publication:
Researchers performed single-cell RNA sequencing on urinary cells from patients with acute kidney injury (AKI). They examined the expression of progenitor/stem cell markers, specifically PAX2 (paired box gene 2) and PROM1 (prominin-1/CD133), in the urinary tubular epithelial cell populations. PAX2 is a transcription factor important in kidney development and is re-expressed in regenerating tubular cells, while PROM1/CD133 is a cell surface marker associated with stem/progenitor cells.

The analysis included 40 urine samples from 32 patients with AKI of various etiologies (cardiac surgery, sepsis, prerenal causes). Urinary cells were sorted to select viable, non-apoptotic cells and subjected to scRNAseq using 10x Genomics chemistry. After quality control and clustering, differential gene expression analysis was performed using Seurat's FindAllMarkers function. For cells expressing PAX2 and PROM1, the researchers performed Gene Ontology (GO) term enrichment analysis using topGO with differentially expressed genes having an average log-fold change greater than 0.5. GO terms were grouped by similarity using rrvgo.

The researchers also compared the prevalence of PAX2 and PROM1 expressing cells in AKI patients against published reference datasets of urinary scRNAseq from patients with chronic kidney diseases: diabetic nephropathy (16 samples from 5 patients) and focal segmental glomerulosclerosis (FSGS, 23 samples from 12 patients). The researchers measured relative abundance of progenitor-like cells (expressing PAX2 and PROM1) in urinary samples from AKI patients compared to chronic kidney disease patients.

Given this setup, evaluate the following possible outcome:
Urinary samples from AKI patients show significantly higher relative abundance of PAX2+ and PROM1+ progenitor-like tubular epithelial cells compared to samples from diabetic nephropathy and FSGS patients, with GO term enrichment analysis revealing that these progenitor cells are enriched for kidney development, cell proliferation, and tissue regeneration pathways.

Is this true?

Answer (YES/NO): NO